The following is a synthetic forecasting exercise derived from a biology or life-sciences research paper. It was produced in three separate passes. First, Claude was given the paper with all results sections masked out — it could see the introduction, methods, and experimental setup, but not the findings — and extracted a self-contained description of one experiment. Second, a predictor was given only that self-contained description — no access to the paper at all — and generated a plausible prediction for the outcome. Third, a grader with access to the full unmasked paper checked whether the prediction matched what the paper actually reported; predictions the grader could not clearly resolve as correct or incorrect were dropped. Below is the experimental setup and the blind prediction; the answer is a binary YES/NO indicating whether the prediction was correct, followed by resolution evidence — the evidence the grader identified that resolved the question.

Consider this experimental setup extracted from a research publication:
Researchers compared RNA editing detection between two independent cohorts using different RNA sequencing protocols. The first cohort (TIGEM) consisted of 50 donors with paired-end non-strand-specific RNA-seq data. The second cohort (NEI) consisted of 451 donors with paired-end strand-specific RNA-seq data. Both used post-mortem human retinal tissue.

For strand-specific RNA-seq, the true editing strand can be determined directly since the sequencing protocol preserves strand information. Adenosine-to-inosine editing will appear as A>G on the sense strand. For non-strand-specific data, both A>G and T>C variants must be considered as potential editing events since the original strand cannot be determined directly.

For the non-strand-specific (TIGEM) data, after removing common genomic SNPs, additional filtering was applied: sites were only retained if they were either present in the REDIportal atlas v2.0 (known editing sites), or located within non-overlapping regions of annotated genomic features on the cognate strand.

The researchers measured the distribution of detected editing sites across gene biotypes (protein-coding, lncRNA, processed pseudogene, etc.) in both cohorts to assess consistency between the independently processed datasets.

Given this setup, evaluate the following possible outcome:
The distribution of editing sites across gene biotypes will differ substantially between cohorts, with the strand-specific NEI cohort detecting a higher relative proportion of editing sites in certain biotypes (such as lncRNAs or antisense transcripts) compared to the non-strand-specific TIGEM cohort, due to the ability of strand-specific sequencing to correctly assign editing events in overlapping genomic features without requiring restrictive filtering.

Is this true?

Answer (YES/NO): NO